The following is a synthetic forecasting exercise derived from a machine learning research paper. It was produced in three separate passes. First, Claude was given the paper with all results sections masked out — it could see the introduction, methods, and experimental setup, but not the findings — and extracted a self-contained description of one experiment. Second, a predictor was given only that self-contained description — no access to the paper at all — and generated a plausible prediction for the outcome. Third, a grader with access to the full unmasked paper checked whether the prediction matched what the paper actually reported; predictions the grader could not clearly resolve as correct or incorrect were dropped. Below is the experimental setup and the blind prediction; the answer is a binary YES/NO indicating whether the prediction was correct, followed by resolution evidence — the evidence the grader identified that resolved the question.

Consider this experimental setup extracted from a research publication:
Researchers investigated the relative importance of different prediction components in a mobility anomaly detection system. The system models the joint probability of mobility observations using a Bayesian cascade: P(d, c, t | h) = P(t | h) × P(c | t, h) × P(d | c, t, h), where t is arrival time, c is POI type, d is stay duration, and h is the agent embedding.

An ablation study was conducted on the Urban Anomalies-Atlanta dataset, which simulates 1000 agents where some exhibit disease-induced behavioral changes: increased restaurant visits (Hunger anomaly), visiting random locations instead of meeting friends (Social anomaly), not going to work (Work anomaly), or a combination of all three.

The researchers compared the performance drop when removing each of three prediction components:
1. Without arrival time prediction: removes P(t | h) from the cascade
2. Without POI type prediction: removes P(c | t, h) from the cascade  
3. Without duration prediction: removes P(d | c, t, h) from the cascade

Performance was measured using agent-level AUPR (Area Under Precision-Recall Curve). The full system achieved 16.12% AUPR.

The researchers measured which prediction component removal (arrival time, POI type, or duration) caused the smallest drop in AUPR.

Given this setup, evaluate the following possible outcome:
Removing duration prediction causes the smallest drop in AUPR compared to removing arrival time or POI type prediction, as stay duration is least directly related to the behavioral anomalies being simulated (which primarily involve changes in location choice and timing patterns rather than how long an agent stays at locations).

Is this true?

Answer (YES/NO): NO